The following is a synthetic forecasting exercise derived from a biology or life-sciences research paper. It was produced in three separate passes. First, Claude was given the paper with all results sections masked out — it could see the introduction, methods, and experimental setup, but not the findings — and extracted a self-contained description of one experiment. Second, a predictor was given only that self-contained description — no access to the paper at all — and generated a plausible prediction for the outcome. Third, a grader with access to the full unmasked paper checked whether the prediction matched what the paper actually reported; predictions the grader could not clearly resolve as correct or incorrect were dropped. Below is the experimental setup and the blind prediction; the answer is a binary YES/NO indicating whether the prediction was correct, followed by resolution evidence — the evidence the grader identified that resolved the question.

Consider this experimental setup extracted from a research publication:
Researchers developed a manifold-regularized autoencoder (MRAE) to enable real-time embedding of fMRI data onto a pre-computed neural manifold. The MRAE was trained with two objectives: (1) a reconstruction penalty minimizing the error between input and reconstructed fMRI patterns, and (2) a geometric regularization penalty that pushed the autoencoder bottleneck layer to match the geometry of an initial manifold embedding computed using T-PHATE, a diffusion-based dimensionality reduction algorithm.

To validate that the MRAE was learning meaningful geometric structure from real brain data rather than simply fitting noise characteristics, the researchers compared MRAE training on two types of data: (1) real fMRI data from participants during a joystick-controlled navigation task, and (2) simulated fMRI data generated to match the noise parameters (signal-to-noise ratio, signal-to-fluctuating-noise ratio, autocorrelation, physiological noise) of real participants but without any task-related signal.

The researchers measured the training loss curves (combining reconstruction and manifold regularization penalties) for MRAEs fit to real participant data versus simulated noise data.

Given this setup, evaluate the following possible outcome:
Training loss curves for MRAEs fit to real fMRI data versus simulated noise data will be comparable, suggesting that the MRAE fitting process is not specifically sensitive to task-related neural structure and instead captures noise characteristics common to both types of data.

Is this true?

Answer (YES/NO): NO